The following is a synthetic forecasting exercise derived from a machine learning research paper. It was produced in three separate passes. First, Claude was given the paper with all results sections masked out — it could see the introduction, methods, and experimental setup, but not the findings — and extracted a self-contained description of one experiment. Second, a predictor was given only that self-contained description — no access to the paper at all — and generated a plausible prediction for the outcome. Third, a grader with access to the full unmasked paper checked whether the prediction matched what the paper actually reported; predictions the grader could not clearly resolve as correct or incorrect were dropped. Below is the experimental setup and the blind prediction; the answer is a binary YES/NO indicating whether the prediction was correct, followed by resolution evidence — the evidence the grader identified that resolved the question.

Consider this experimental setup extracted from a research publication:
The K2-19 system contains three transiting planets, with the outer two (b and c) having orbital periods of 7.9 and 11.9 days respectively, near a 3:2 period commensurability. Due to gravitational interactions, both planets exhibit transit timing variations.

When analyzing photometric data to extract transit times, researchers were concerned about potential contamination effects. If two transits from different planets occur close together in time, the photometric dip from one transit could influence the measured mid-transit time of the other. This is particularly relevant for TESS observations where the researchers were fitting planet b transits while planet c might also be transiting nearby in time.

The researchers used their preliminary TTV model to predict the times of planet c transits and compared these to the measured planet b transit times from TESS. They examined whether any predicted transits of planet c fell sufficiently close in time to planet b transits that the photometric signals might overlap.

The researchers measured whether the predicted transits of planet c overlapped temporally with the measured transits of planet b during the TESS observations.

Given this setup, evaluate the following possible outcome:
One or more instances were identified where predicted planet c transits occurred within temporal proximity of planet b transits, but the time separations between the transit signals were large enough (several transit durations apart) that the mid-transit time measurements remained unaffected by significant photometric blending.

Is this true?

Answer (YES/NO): NO